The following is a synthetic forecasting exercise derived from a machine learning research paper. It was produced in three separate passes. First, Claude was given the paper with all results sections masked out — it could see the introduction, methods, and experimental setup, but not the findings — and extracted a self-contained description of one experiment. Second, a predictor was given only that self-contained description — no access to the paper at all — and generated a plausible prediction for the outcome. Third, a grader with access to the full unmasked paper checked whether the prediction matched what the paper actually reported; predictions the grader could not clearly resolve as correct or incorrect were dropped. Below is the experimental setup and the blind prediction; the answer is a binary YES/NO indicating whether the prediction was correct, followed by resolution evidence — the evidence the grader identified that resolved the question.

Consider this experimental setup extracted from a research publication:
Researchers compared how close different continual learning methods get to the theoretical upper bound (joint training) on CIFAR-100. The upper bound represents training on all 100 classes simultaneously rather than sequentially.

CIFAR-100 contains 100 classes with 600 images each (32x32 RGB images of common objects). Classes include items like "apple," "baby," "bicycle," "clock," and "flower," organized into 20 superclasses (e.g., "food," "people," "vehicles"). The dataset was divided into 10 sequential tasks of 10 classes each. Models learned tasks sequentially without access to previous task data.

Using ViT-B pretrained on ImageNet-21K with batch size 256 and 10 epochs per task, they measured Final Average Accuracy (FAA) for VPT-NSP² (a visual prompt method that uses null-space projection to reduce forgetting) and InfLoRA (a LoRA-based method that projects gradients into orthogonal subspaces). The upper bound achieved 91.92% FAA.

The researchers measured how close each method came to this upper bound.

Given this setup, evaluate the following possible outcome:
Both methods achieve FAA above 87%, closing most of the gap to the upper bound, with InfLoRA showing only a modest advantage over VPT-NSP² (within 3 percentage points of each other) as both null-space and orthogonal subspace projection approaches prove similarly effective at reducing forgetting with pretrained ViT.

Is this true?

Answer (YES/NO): NO